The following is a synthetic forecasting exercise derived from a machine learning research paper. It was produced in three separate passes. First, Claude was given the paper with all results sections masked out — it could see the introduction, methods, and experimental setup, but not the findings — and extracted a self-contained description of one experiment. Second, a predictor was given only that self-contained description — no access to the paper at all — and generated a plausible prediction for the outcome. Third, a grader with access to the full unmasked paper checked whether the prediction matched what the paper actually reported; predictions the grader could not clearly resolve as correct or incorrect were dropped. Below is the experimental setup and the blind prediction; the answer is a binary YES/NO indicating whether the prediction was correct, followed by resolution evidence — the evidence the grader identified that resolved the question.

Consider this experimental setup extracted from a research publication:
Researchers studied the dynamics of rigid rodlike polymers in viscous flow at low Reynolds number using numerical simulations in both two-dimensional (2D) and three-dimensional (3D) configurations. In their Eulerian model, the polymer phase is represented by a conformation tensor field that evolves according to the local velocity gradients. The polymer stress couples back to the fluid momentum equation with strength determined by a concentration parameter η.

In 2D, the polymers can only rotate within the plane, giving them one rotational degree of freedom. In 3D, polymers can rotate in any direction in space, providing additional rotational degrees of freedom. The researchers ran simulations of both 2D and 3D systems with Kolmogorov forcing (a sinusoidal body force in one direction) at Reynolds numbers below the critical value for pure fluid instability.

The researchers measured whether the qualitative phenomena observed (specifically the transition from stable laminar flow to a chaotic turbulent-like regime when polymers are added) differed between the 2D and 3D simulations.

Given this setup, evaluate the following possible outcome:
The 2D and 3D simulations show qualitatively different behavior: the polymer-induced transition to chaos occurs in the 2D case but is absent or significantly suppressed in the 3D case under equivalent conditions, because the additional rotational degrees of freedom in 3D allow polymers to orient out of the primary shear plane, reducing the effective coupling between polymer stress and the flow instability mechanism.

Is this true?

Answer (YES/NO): NO